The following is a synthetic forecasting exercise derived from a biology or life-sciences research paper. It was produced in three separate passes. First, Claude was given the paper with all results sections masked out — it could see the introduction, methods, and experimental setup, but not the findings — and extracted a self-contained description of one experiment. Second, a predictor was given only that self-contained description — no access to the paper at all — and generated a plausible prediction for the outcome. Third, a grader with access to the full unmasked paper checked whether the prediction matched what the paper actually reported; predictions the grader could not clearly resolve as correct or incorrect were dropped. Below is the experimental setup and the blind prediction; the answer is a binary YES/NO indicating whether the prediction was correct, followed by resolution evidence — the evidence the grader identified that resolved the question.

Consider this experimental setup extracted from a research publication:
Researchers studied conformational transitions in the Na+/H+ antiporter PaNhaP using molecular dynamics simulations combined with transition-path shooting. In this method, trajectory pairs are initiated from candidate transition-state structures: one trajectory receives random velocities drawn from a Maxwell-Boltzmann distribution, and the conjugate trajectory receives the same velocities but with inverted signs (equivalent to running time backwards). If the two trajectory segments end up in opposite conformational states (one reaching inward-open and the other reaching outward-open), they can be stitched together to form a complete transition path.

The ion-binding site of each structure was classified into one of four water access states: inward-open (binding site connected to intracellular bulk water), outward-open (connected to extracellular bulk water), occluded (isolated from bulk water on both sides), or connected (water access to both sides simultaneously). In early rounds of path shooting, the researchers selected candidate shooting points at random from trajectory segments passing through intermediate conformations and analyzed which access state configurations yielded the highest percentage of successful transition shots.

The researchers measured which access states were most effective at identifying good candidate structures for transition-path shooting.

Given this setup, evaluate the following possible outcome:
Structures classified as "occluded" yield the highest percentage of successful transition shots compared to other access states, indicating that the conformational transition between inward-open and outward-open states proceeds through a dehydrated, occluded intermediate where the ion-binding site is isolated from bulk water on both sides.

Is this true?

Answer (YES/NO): NO